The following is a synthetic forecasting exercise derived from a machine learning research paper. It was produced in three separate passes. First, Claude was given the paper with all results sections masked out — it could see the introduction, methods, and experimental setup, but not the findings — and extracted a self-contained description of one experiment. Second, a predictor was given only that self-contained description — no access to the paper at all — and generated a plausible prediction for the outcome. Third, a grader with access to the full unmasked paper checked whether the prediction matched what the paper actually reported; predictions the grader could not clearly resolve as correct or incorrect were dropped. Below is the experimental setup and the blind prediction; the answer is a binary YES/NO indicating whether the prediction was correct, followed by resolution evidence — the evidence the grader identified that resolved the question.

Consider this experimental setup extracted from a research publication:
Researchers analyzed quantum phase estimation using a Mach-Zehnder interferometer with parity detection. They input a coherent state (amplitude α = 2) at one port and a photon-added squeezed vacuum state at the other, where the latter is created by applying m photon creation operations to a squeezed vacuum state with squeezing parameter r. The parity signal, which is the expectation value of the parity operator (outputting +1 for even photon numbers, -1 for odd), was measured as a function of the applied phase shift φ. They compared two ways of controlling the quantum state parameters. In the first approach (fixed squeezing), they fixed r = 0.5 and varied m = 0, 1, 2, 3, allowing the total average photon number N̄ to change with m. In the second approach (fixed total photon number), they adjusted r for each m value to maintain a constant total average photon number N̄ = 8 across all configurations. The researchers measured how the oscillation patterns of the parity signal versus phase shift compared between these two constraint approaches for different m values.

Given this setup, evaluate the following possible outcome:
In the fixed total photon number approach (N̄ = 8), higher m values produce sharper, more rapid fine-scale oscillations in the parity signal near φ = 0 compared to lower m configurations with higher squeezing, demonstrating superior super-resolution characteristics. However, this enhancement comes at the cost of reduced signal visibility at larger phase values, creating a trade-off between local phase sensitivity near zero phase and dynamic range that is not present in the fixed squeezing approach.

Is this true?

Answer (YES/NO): NO